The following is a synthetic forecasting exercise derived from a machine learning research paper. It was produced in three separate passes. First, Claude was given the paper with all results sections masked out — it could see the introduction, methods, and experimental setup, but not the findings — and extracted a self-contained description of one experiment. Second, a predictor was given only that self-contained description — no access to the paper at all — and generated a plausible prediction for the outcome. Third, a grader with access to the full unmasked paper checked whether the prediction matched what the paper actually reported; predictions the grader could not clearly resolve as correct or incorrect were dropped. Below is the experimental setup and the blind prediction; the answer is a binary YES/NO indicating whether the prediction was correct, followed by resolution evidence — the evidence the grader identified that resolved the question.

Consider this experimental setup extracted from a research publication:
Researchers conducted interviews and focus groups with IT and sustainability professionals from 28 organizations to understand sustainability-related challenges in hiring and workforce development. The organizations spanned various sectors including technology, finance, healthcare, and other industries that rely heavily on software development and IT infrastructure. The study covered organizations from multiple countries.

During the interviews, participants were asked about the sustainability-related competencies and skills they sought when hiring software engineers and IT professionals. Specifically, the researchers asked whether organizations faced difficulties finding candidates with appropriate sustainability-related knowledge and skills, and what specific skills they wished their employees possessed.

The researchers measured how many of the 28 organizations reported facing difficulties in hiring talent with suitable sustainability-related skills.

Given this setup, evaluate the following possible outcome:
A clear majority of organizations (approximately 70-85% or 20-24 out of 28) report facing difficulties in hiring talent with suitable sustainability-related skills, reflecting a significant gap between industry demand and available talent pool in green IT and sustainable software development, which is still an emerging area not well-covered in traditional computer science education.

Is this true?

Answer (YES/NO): NO